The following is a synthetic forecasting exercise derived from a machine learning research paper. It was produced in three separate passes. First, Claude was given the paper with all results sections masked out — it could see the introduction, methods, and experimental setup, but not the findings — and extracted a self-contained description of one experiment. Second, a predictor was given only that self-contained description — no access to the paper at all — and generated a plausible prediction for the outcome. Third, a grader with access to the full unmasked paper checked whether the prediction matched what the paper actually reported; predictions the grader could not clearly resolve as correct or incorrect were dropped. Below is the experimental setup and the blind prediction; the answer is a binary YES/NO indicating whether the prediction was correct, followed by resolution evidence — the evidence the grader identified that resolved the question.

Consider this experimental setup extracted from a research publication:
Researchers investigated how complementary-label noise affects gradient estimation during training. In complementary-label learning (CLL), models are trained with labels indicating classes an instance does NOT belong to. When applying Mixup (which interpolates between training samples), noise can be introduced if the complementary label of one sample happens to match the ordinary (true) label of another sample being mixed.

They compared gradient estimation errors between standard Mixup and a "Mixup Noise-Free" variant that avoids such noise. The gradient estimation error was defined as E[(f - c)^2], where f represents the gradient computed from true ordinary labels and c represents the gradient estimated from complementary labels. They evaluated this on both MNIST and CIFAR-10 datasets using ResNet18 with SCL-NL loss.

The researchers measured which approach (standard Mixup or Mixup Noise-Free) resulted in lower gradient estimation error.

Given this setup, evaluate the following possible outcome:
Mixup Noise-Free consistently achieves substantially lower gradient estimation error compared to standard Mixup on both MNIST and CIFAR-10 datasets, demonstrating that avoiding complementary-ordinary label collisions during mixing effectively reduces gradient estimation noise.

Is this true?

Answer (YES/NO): YES